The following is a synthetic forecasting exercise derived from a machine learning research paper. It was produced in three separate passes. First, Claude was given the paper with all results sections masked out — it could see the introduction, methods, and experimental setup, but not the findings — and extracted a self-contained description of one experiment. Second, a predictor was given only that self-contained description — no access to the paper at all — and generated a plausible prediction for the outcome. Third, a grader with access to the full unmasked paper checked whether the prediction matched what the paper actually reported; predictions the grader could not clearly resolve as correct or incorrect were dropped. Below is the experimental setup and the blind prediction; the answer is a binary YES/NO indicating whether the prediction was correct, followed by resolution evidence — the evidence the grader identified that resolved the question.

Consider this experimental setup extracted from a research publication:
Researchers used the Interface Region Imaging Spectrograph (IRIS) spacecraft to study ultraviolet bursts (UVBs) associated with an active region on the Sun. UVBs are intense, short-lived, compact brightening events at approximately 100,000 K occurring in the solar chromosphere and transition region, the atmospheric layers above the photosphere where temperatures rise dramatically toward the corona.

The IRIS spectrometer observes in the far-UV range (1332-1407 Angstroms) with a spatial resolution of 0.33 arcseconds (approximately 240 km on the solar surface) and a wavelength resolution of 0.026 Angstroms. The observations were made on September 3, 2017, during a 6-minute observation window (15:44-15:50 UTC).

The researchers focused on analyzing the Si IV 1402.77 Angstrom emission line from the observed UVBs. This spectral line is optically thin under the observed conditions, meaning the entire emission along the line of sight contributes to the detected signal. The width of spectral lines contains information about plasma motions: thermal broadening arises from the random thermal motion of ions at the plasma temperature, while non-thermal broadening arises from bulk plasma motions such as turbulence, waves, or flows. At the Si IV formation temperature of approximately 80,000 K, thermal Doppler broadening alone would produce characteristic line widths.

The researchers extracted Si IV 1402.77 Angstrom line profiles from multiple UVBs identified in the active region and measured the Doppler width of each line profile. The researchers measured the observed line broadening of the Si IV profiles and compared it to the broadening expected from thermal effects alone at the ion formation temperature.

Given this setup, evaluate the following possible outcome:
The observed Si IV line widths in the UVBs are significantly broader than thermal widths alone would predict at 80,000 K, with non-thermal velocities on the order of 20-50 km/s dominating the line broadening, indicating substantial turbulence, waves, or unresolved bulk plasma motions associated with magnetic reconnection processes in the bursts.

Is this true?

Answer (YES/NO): YES